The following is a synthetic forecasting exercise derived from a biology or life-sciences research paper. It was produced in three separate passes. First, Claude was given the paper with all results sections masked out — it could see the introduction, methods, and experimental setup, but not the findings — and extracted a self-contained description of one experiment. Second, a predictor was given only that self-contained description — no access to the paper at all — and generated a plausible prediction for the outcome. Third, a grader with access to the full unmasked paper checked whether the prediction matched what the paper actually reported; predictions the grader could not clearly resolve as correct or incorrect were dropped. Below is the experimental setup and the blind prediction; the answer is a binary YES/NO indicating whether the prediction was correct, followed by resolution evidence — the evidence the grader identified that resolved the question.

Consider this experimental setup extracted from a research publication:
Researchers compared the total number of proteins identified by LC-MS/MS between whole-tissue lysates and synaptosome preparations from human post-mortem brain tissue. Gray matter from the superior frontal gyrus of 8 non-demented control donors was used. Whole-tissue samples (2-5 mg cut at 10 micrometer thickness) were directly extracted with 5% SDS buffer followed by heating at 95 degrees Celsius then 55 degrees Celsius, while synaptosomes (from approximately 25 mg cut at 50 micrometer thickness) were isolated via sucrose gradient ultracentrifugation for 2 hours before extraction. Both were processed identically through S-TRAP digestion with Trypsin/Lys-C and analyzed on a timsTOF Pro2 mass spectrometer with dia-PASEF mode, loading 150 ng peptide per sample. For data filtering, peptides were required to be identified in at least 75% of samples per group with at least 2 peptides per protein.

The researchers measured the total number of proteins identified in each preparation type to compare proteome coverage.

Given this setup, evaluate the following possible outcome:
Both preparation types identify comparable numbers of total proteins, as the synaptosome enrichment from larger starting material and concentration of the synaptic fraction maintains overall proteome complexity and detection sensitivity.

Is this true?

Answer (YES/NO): YES